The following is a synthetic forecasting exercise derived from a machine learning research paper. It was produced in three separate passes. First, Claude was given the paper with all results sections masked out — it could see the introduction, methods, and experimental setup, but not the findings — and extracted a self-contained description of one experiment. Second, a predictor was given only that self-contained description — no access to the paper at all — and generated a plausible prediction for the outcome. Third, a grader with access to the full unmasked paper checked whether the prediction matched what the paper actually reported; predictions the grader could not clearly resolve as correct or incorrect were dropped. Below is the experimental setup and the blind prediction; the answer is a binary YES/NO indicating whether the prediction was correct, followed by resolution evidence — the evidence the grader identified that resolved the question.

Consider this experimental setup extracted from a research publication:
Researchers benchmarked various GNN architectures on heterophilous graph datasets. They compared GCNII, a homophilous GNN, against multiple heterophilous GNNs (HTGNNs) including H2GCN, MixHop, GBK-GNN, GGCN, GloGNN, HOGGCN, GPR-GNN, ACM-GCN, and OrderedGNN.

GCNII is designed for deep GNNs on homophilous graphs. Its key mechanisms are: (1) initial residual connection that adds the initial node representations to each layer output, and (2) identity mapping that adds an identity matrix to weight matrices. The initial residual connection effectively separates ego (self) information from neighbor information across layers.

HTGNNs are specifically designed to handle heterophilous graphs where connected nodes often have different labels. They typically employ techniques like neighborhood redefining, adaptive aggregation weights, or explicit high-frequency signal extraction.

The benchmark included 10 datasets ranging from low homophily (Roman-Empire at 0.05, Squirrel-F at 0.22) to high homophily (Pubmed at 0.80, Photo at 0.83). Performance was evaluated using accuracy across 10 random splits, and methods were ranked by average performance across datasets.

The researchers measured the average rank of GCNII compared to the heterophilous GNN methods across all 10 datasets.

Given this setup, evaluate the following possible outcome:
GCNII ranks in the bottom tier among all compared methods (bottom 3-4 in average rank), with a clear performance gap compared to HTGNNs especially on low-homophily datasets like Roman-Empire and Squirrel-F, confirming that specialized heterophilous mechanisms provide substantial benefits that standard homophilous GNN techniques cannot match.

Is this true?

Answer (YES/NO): NO